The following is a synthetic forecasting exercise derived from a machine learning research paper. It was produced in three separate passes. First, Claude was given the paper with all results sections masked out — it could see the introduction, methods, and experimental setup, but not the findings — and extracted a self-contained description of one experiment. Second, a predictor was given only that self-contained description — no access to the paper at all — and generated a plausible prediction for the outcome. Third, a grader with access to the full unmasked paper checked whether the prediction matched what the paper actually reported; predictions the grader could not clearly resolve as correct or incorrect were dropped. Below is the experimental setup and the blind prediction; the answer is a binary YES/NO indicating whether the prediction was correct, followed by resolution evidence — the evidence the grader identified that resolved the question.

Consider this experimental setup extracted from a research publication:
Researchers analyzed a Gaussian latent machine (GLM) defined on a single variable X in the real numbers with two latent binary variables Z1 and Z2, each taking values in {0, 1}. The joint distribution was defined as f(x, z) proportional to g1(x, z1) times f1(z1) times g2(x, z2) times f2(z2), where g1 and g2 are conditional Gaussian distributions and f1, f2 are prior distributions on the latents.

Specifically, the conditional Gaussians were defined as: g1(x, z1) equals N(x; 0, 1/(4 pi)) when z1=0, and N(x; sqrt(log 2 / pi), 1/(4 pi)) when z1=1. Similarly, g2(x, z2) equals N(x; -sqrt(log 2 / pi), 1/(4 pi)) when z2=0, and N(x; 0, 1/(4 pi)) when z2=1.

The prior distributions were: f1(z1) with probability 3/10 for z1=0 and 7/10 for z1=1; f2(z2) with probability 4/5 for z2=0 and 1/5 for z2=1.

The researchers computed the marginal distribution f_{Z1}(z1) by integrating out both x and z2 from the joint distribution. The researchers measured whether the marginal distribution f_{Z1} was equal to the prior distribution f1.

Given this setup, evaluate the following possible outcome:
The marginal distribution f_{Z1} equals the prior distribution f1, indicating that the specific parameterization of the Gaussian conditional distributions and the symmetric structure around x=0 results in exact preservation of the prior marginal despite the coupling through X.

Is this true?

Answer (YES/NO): NO